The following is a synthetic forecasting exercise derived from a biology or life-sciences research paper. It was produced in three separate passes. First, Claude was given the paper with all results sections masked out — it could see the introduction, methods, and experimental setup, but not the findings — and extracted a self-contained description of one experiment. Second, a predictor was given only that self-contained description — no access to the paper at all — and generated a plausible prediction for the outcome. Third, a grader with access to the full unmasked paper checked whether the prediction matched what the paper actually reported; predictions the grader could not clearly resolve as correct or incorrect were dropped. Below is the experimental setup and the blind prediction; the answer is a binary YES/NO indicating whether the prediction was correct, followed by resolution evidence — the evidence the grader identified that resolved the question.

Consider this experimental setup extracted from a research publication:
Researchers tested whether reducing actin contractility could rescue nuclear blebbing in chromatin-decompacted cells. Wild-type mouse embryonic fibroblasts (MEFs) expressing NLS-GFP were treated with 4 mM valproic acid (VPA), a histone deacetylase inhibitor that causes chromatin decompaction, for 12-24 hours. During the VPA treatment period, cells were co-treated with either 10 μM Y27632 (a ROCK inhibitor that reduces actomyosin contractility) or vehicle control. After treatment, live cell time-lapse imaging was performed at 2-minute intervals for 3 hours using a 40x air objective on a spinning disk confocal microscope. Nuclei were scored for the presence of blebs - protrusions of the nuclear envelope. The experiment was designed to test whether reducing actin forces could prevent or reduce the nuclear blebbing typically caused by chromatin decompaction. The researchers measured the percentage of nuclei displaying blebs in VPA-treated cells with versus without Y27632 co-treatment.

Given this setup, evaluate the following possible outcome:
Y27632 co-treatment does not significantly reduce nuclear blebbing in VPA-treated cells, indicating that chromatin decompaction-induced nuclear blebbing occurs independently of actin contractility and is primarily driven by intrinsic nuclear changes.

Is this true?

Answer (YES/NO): NO